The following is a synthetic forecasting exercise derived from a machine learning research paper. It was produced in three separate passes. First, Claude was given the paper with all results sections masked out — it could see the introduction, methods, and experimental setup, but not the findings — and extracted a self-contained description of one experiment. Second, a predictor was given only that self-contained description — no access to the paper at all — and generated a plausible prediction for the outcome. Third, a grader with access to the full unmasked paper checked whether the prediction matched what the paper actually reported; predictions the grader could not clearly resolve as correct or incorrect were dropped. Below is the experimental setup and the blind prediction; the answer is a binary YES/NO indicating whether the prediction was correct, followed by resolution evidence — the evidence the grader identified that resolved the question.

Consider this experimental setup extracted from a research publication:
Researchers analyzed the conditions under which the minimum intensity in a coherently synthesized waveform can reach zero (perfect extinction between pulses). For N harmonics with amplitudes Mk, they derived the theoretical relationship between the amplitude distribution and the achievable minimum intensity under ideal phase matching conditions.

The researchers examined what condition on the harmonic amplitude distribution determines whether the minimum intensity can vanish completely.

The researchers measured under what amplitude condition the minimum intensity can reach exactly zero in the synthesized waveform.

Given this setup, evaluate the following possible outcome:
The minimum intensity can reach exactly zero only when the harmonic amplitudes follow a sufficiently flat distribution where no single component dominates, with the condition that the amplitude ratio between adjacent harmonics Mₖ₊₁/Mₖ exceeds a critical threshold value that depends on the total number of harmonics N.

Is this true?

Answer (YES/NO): NO